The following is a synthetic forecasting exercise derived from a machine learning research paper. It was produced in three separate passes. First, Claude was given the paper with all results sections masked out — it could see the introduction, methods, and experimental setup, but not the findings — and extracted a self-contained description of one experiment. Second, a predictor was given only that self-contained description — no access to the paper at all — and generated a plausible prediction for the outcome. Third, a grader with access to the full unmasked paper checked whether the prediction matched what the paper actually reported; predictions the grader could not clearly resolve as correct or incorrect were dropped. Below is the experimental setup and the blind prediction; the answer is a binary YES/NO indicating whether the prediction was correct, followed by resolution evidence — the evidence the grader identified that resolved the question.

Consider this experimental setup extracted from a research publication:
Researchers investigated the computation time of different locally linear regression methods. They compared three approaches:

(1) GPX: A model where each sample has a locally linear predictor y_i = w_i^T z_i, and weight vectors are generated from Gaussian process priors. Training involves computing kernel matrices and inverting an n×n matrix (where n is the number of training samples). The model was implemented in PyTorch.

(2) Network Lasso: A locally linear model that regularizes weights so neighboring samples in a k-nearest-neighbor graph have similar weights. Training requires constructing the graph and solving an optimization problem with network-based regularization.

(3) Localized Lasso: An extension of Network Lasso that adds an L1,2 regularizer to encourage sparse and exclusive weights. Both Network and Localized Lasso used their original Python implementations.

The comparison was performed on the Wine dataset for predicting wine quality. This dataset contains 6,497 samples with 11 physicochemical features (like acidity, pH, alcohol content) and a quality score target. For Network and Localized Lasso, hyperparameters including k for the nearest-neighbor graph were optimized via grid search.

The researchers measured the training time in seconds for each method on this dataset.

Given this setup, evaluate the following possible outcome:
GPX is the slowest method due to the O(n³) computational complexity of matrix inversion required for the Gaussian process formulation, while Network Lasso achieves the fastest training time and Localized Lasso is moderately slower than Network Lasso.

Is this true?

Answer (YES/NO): NO